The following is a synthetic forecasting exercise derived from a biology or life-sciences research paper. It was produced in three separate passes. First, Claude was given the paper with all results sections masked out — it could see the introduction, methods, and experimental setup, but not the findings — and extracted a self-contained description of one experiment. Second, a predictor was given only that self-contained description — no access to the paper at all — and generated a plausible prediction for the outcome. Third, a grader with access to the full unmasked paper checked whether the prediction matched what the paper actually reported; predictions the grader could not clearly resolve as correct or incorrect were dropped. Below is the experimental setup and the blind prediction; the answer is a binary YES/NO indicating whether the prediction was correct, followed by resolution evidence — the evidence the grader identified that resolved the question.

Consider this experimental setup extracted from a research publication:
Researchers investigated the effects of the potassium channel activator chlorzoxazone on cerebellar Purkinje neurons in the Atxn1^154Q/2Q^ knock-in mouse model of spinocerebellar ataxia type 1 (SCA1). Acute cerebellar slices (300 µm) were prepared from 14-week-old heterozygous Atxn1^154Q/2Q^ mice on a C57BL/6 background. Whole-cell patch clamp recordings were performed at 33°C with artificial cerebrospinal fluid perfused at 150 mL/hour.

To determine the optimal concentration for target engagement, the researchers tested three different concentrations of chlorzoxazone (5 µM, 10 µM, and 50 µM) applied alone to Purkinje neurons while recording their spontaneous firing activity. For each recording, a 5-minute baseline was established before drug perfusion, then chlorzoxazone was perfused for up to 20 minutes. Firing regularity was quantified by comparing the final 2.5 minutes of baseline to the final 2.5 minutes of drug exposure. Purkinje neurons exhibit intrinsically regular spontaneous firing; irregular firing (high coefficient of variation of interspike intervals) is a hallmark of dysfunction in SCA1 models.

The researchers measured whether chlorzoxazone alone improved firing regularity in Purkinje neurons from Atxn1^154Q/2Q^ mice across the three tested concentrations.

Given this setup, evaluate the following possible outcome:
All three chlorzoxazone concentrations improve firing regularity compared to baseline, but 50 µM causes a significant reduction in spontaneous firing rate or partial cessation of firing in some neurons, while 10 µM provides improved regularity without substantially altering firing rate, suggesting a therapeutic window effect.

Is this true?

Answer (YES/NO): NO